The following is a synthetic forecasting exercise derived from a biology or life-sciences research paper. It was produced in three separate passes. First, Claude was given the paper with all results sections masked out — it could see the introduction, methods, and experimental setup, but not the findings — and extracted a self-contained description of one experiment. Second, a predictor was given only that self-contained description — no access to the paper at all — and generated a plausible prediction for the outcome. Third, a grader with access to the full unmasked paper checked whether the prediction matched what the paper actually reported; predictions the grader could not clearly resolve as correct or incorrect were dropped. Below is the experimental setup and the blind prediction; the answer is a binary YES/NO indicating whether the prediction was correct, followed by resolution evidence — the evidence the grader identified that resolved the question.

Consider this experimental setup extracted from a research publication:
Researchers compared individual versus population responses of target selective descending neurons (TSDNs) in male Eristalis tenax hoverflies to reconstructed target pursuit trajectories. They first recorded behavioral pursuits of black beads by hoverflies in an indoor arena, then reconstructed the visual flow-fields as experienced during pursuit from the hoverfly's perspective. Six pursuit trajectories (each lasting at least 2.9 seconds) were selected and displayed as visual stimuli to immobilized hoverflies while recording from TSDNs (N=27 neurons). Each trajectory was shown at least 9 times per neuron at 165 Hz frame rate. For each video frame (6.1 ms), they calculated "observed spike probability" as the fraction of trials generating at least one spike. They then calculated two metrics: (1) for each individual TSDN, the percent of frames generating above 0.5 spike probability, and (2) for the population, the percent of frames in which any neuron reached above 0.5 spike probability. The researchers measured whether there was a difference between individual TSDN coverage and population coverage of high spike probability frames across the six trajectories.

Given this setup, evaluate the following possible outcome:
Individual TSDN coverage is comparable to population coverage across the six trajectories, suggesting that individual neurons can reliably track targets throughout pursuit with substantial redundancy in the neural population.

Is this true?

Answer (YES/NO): NO